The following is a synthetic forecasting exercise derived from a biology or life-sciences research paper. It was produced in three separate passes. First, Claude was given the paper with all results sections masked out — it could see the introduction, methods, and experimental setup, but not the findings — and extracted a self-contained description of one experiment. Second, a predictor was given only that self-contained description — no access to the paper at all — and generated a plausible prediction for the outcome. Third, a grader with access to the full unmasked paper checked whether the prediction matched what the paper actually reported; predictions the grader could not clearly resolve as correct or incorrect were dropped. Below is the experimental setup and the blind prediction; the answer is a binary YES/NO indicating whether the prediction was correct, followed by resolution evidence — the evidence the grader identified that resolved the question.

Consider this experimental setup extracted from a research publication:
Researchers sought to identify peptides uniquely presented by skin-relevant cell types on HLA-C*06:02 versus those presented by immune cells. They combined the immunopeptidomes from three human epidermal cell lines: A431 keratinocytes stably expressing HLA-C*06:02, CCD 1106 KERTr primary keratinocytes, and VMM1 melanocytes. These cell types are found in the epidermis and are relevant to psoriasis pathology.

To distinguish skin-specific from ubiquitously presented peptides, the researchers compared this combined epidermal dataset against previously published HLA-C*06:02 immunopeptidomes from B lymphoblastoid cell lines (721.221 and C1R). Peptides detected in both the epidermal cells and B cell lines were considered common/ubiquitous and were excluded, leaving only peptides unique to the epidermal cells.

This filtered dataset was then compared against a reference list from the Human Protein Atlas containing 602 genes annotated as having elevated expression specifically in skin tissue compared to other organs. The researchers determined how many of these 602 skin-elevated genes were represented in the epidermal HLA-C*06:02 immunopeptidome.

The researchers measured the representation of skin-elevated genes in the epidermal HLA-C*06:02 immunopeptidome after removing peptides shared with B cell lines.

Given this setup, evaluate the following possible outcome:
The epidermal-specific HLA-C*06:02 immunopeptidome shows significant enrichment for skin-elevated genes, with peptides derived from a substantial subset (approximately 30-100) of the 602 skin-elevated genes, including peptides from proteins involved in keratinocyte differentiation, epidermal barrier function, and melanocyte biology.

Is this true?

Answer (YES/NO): NO